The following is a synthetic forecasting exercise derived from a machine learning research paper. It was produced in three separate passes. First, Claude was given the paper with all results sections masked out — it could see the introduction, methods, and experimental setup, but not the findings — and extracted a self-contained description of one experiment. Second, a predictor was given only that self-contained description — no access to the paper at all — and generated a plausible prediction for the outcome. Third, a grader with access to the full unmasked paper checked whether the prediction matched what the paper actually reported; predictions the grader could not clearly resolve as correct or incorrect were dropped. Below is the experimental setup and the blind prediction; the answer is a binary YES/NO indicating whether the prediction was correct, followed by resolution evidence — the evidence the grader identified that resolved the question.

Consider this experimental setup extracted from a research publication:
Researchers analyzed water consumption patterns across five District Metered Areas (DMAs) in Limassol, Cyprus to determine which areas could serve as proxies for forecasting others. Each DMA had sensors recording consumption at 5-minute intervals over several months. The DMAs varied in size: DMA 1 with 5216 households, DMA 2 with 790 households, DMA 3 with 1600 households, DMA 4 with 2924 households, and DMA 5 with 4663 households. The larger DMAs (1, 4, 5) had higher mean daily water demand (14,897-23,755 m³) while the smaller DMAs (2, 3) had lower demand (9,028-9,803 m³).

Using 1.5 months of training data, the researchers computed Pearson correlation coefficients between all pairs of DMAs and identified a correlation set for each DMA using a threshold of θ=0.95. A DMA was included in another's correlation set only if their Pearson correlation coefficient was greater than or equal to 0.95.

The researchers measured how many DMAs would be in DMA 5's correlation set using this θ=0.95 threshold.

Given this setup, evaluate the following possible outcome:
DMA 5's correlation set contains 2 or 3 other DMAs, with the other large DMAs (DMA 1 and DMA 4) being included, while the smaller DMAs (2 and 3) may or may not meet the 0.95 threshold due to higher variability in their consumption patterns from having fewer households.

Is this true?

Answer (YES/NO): YES